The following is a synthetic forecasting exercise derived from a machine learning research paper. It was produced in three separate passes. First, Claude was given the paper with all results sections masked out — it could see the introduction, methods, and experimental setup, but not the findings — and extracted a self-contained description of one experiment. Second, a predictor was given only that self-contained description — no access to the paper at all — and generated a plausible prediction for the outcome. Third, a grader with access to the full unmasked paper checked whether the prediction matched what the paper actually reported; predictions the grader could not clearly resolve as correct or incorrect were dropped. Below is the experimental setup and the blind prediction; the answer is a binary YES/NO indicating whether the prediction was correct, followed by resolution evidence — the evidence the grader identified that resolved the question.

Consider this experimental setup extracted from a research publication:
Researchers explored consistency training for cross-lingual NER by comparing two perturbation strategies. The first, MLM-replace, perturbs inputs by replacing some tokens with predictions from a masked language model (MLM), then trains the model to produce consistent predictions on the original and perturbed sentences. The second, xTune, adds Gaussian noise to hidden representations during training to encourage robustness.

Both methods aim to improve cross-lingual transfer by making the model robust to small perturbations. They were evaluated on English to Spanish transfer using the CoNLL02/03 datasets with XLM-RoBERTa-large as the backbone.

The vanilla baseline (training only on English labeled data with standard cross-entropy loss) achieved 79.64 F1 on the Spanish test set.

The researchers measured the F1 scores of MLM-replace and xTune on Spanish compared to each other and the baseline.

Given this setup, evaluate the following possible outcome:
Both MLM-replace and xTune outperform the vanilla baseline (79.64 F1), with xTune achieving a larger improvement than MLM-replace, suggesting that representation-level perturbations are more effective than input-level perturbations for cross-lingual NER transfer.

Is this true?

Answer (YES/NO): YES